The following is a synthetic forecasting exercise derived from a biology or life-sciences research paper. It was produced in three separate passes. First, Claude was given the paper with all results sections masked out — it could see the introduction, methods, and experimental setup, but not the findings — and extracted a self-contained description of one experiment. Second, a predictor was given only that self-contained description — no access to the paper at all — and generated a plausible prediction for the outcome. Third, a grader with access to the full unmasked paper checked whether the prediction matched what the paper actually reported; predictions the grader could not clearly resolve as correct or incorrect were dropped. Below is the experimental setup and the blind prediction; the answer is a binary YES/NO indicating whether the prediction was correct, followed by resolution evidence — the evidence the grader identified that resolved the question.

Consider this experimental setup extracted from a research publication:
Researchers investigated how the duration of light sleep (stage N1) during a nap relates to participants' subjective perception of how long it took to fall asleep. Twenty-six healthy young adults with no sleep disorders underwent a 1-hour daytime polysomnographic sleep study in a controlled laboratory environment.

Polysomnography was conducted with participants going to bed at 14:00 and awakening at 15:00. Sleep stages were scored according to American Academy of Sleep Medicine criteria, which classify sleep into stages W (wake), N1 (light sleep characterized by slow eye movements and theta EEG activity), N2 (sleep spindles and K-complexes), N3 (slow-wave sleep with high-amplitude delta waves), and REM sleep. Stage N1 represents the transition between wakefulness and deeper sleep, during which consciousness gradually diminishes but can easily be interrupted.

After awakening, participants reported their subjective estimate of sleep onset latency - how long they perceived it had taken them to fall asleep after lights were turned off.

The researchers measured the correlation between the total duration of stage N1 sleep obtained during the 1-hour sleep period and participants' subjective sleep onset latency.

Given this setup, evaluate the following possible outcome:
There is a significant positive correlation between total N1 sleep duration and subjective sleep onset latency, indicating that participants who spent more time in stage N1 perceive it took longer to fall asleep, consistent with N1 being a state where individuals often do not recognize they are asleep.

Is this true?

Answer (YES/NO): NO